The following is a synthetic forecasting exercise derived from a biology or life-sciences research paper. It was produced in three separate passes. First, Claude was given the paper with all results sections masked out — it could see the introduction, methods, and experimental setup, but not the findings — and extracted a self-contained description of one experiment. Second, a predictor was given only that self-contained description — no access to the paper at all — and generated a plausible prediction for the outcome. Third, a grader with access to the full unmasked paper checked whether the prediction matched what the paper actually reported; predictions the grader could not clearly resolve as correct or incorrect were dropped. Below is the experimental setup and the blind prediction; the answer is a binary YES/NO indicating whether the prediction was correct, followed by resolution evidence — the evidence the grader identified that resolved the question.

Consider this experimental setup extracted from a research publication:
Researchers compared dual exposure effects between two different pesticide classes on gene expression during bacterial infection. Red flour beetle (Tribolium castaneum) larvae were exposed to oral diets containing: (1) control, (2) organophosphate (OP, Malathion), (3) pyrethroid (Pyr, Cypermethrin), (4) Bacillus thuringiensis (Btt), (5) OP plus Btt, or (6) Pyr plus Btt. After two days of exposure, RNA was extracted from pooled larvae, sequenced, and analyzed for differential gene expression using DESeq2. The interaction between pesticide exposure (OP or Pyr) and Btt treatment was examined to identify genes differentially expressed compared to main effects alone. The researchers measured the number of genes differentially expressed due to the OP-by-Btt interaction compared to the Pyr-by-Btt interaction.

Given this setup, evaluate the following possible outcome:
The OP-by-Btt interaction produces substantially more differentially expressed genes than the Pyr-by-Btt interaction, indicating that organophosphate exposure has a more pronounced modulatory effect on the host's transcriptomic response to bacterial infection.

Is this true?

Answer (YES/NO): YES